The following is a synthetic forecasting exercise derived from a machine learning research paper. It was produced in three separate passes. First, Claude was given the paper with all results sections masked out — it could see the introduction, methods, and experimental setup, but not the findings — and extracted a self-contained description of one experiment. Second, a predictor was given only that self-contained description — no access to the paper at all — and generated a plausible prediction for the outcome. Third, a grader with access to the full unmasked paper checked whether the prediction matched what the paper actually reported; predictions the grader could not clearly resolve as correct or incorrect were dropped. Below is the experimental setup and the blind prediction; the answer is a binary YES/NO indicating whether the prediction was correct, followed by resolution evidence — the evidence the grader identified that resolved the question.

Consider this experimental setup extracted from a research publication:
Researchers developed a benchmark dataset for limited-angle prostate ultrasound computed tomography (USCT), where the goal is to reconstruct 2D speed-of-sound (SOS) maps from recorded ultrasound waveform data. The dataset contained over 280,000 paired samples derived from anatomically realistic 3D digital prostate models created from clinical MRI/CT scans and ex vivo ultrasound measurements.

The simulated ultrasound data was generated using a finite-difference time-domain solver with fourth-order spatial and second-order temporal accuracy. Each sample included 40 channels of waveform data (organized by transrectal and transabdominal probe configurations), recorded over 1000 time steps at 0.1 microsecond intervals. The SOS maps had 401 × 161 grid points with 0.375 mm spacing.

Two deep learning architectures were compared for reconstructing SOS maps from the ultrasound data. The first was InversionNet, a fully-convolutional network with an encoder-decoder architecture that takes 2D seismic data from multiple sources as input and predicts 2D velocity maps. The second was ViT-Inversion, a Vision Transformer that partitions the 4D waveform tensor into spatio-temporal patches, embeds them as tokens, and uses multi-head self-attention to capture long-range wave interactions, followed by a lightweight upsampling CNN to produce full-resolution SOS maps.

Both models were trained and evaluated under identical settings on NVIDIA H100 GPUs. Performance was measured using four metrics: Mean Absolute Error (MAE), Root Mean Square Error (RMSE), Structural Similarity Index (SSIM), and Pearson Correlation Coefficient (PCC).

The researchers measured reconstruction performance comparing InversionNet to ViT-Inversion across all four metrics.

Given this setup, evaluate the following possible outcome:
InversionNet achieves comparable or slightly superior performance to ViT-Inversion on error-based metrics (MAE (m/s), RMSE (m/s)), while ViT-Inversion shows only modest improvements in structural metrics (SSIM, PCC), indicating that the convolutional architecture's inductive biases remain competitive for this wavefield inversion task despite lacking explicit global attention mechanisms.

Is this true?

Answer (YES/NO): NO